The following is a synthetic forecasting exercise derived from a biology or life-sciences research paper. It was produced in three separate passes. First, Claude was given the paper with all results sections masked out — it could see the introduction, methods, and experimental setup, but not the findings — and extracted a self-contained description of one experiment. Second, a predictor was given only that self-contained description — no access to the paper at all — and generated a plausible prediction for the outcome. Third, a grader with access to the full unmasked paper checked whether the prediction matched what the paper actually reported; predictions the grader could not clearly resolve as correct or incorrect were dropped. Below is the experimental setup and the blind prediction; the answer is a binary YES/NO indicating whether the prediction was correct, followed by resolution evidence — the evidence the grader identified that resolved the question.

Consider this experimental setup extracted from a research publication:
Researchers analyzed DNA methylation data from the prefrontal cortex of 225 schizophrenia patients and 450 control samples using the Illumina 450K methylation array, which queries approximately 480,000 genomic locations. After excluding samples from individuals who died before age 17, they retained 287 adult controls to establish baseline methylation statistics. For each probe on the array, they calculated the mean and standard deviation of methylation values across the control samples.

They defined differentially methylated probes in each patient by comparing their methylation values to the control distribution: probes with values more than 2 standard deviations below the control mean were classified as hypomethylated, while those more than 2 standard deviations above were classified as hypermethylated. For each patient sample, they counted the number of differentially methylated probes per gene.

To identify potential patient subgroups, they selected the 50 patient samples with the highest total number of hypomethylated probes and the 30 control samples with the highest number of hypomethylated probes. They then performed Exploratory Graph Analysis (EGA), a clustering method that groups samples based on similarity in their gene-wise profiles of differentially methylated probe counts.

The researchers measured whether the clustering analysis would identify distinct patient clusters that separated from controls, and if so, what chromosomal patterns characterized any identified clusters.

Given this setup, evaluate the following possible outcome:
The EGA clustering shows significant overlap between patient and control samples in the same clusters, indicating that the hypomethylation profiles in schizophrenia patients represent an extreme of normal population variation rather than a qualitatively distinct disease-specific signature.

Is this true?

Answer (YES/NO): NO